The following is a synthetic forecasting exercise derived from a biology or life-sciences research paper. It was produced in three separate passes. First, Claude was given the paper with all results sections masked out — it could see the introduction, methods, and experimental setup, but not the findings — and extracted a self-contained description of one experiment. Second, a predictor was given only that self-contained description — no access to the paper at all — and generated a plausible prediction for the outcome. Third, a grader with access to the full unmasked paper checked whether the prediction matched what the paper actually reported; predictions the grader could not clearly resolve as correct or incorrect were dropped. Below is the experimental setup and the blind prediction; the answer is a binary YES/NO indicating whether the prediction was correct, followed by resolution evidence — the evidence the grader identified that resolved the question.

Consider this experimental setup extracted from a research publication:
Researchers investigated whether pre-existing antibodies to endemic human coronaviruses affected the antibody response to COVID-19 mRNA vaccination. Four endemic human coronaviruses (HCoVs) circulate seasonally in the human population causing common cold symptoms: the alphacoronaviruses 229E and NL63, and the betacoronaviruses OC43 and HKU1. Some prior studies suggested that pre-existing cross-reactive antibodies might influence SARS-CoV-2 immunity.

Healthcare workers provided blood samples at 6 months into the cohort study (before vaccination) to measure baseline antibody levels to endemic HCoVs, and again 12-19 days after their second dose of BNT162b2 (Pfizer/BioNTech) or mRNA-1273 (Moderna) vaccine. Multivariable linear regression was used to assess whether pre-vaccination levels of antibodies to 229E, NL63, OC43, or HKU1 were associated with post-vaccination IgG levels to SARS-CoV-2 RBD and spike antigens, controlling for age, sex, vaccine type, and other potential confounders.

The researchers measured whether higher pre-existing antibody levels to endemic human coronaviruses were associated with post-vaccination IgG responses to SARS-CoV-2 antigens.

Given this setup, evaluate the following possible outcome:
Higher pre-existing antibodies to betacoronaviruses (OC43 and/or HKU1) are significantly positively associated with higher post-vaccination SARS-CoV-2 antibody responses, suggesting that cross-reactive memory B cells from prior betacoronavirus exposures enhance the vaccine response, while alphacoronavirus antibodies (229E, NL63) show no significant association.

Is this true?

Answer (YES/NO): NO